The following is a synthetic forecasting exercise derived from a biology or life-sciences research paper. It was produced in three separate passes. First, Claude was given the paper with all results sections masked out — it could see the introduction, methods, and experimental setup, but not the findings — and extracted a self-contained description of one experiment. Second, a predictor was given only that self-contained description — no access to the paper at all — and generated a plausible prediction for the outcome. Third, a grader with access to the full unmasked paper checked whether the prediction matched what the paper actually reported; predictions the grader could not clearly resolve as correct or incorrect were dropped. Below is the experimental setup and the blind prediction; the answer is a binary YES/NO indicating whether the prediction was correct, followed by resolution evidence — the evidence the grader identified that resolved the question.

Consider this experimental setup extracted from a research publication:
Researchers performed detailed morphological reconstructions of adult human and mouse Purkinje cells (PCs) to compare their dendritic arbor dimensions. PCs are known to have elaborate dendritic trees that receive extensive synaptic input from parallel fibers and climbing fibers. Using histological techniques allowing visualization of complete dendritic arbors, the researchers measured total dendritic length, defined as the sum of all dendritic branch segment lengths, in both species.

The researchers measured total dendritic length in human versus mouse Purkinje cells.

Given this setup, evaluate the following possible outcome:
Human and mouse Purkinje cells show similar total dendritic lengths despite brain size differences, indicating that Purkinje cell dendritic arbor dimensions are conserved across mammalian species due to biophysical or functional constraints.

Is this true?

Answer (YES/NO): NO